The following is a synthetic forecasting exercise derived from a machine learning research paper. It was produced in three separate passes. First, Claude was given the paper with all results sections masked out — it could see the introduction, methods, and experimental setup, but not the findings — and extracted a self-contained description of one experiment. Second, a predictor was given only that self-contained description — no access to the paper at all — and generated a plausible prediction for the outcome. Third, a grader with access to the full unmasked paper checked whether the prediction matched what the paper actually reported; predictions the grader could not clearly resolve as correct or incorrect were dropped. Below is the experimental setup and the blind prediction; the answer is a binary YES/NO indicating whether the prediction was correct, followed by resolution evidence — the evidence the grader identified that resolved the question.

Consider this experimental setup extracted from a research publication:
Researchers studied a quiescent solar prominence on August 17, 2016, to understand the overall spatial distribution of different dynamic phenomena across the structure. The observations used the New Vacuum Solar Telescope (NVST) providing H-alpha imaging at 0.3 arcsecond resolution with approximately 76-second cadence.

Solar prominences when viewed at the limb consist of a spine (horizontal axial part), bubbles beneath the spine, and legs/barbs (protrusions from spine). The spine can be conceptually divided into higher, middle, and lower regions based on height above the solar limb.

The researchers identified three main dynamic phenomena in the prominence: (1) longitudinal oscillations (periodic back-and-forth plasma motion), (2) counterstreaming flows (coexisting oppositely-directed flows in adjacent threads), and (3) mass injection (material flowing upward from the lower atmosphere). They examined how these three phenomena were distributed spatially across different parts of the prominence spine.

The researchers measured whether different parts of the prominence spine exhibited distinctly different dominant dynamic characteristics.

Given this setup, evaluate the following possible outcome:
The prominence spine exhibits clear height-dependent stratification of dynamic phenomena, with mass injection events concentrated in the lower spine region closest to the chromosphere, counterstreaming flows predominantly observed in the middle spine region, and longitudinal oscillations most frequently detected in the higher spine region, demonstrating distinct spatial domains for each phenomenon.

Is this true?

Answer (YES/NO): YES